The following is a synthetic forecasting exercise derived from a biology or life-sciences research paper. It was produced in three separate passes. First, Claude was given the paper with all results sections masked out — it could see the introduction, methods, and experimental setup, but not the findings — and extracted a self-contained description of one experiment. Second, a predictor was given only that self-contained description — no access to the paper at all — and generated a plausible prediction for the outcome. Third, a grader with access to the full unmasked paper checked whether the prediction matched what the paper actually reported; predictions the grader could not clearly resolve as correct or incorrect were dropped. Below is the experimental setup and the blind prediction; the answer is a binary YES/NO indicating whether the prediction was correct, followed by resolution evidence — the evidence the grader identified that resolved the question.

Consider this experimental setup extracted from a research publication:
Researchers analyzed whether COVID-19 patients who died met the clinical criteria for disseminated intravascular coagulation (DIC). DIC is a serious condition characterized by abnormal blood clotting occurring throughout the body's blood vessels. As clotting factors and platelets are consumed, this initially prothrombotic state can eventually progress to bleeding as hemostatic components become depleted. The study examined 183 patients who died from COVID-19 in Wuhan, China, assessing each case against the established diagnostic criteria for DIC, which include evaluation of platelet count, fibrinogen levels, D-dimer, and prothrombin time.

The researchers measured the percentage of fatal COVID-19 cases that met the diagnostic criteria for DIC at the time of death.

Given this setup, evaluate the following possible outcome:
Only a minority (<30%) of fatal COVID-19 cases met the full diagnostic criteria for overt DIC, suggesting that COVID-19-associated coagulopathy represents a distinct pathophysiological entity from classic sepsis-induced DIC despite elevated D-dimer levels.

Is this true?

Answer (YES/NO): NO